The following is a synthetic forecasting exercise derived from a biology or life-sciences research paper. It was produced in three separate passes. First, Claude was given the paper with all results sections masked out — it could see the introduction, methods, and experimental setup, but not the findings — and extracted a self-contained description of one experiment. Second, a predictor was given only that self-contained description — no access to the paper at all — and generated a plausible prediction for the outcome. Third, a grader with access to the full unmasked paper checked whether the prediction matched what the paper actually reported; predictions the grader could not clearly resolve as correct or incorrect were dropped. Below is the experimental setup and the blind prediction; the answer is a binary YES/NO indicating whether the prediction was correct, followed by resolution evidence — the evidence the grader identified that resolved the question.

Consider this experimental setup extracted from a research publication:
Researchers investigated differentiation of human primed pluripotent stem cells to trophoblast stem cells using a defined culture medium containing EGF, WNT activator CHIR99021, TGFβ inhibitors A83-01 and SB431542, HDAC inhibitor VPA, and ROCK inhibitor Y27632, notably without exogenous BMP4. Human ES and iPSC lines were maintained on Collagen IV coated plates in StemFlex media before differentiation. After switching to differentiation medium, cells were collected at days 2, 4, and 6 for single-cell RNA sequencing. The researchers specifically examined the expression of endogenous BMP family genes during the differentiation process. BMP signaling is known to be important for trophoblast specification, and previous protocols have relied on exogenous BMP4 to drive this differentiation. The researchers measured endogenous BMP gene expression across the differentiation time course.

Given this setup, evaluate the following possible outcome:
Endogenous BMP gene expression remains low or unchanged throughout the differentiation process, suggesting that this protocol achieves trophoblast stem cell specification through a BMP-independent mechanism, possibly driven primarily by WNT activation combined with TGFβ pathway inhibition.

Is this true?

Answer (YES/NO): NO